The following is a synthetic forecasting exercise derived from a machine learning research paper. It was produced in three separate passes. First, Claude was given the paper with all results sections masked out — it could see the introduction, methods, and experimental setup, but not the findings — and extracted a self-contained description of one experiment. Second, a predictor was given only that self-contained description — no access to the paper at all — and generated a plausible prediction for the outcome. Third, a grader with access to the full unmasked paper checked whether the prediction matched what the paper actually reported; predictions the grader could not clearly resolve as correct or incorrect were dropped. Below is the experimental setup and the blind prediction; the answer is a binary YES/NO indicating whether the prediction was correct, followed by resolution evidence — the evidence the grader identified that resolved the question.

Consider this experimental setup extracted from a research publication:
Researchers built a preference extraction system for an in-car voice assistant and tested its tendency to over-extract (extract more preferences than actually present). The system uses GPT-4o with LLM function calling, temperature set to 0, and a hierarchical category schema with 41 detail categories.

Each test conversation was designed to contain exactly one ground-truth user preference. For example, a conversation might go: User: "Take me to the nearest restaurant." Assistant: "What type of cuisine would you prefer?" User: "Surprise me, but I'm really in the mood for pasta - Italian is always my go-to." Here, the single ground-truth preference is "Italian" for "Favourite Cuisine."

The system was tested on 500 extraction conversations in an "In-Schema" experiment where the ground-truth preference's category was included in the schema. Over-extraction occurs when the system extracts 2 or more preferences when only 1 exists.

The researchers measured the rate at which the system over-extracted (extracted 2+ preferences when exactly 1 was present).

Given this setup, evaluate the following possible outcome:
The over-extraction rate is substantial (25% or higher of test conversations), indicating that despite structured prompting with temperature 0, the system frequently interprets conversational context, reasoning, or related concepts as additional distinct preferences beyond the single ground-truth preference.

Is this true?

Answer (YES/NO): NO